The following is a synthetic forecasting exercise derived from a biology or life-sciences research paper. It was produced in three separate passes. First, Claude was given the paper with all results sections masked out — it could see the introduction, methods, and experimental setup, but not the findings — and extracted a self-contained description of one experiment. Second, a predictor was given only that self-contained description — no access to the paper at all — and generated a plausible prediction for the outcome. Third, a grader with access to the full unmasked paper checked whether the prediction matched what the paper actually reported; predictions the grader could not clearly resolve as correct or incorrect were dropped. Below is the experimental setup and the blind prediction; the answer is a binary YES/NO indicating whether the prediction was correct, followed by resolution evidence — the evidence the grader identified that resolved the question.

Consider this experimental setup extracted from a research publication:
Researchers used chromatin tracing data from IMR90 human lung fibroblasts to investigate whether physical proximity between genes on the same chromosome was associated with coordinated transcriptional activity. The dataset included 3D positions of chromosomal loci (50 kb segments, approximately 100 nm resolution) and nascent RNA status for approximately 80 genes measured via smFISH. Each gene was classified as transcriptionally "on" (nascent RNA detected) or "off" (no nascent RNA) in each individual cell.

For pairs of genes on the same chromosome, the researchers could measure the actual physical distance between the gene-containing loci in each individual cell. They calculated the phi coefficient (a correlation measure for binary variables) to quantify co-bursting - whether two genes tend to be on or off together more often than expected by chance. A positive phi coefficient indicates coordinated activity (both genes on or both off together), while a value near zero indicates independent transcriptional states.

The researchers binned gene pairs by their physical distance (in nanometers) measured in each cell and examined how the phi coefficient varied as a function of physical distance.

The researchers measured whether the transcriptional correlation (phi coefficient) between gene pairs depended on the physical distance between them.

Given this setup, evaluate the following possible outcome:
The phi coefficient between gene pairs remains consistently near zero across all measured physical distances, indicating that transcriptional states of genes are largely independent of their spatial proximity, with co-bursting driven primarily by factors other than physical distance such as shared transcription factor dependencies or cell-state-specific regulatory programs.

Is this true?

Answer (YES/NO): NO